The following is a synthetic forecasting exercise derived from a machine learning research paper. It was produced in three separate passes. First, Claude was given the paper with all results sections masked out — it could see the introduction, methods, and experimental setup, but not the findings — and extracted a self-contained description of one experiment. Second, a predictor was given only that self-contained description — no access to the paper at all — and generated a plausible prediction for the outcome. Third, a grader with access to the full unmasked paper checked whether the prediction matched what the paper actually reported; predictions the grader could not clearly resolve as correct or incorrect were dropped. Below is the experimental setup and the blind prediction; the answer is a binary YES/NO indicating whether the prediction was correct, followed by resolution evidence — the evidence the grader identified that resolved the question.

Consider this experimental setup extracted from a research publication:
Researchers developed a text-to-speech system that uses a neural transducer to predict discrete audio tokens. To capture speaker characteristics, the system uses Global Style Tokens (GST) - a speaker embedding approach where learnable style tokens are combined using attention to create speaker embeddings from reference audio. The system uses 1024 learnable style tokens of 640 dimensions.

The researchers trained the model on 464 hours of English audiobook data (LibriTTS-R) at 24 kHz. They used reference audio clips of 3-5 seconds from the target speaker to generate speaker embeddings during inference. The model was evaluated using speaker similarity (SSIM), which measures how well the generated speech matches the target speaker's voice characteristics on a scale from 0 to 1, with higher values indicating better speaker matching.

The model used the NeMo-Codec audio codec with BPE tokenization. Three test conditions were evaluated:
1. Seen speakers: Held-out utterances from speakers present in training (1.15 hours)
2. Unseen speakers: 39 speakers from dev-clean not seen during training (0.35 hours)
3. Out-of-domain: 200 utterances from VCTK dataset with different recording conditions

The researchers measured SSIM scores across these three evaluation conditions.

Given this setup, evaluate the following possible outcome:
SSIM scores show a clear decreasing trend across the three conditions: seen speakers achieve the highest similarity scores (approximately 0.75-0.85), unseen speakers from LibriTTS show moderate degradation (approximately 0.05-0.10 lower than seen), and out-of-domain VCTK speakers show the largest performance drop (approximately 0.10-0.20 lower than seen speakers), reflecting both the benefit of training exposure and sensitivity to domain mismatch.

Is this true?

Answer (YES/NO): NO